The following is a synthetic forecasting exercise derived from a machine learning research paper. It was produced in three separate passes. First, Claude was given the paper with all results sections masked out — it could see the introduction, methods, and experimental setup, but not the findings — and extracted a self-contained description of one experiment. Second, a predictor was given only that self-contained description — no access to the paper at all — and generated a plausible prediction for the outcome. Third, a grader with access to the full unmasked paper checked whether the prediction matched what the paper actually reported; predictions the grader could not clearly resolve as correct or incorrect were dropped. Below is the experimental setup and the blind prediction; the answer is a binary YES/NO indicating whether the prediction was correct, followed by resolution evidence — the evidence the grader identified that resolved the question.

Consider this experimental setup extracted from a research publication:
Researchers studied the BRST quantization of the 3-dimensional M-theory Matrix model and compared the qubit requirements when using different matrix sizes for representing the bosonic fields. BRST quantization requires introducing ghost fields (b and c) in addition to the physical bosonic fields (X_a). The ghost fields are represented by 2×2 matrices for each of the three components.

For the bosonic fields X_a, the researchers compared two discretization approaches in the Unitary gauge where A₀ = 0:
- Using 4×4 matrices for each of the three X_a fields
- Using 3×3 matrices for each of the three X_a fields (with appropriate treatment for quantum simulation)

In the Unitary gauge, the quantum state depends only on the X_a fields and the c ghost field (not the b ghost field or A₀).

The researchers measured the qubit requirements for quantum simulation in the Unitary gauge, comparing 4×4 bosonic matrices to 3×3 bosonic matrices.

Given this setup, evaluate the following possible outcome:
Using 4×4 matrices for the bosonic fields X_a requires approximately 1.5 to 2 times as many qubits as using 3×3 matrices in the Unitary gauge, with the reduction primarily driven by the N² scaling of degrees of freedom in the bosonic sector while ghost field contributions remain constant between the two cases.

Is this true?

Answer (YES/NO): NO